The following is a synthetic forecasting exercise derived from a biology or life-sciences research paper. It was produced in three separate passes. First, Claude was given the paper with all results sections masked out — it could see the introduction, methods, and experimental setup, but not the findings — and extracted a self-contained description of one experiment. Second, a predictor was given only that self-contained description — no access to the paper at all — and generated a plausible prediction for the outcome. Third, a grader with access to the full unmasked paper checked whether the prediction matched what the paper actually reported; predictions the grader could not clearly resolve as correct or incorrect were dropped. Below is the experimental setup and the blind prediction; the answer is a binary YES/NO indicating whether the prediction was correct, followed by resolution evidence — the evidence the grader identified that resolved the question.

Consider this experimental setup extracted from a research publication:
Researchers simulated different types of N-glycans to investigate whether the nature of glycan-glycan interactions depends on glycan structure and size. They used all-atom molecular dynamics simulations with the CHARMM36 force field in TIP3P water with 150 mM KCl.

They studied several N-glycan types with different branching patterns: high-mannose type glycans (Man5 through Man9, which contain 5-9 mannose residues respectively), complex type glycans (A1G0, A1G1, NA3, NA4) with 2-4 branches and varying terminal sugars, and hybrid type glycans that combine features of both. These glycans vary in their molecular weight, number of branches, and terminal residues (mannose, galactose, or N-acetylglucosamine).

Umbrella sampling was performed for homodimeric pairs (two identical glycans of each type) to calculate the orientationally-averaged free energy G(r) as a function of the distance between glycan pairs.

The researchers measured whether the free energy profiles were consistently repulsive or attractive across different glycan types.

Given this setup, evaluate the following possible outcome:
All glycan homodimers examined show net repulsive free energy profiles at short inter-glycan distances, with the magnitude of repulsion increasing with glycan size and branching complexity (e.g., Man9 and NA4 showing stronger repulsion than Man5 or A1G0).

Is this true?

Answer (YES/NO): NO